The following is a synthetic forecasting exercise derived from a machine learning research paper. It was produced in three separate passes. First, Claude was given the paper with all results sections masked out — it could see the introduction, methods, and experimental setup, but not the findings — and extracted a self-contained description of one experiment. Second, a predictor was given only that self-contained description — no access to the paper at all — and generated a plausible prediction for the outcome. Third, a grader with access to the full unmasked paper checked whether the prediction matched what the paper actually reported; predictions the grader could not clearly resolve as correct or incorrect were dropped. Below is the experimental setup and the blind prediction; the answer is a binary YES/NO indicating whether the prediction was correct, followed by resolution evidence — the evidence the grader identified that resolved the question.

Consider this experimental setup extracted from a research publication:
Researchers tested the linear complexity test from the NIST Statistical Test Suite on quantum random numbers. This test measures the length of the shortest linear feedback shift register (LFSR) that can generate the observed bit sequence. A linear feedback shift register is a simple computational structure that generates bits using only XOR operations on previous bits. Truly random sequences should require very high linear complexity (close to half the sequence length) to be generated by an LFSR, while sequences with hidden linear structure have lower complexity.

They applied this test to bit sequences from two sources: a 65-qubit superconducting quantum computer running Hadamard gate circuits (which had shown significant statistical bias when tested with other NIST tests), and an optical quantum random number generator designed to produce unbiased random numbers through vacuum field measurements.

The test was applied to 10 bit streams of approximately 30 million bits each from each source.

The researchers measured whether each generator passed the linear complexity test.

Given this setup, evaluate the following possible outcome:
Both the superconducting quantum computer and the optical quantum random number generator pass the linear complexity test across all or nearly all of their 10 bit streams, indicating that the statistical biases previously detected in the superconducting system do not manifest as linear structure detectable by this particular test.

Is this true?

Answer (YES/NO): YES